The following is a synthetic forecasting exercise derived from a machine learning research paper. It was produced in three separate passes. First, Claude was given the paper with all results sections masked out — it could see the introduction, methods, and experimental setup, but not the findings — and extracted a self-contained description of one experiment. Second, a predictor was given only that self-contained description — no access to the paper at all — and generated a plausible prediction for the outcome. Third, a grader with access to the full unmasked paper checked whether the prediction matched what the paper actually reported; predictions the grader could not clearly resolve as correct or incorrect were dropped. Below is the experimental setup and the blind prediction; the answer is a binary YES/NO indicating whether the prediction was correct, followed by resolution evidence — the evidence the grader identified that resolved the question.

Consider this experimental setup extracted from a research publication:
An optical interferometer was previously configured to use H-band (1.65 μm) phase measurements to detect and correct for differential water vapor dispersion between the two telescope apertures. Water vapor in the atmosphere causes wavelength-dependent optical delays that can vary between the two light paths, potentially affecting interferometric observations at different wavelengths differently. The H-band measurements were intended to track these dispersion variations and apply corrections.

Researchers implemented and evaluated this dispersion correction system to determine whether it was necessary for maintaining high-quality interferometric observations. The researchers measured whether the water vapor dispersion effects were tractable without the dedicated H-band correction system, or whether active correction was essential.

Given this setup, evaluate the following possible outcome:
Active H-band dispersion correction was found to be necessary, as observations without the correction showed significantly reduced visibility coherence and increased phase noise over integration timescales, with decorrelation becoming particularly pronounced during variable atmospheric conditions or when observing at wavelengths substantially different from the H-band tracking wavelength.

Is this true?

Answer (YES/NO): NO